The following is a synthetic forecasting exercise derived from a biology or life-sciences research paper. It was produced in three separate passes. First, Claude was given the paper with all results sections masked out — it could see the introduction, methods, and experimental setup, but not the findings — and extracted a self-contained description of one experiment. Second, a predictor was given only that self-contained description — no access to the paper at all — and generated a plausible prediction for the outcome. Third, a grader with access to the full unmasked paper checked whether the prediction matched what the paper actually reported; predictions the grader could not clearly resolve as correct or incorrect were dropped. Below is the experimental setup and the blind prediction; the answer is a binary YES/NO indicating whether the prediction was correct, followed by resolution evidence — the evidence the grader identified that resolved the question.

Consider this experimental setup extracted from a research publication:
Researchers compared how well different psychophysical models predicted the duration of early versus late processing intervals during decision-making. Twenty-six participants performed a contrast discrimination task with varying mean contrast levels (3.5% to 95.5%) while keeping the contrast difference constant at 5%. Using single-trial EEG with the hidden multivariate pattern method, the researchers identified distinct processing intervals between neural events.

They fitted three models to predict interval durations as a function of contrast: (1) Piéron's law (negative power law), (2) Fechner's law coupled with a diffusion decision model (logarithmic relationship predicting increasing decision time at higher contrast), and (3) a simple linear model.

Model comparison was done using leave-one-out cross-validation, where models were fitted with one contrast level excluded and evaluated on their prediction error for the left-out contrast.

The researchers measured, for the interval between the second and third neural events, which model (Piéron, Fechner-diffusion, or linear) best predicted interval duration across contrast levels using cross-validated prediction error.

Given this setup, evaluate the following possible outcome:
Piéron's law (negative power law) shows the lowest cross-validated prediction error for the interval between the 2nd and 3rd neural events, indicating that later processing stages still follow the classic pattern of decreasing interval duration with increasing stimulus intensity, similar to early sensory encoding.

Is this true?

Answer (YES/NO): NO